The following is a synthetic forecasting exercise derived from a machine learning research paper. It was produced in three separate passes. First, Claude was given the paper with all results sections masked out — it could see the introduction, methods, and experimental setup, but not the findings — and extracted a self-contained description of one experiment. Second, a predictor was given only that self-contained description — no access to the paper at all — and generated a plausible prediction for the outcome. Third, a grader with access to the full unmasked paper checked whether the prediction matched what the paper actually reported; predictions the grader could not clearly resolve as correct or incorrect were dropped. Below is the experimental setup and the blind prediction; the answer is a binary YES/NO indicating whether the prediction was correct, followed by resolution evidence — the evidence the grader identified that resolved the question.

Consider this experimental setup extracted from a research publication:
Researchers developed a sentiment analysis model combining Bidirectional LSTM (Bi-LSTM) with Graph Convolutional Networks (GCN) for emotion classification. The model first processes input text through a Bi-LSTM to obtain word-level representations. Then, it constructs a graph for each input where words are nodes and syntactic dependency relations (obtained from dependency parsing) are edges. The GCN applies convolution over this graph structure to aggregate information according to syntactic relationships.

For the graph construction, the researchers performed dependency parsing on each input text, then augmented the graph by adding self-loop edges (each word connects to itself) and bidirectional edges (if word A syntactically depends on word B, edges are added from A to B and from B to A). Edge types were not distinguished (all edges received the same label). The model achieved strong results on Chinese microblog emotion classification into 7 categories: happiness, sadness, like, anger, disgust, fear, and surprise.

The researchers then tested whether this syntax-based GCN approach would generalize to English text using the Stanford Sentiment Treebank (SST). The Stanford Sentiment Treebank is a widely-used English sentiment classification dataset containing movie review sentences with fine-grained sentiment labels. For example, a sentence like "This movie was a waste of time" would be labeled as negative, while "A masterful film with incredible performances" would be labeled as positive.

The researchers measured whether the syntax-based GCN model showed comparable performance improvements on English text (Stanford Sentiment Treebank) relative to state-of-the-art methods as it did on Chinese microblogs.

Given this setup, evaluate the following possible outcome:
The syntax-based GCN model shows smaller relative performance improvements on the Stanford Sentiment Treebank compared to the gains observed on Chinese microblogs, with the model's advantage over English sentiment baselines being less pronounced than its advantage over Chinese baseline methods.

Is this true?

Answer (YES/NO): YES